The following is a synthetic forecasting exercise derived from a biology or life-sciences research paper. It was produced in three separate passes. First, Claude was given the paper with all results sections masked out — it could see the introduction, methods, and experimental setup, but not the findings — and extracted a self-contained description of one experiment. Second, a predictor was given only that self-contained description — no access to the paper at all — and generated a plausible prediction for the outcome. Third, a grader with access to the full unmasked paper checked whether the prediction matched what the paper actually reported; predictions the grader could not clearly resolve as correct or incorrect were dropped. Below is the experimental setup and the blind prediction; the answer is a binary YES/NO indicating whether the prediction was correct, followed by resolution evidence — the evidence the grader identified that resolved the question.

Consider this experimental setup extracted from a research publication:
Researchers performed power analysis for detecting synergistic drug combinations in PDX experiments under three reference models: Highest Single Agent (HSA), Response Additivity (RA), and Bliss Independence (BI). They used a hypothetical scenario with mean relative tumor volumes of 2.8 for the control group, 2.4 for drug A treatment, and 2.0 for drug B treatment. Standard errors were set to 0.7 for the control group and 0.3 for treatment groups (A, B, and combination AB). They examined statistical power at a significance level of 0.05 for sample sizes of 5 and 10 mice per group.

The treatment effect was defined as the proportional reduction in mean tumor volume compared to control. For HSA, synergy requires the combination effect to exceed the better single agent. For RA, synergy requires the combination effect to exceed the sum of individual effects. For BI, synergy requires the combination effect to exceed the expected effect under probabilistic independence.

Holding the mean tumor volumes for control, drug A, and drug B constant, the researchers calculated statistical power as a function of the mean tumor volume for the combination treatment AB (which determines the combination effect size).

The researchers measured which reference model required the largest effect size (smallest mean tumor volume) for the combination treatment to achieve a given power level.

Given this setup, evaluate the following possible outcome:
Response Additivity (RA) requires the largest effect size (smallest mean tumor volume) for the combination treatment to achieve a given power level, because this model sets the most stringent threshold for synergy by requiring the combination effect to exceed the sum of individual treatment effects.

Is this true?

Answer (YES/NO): YES